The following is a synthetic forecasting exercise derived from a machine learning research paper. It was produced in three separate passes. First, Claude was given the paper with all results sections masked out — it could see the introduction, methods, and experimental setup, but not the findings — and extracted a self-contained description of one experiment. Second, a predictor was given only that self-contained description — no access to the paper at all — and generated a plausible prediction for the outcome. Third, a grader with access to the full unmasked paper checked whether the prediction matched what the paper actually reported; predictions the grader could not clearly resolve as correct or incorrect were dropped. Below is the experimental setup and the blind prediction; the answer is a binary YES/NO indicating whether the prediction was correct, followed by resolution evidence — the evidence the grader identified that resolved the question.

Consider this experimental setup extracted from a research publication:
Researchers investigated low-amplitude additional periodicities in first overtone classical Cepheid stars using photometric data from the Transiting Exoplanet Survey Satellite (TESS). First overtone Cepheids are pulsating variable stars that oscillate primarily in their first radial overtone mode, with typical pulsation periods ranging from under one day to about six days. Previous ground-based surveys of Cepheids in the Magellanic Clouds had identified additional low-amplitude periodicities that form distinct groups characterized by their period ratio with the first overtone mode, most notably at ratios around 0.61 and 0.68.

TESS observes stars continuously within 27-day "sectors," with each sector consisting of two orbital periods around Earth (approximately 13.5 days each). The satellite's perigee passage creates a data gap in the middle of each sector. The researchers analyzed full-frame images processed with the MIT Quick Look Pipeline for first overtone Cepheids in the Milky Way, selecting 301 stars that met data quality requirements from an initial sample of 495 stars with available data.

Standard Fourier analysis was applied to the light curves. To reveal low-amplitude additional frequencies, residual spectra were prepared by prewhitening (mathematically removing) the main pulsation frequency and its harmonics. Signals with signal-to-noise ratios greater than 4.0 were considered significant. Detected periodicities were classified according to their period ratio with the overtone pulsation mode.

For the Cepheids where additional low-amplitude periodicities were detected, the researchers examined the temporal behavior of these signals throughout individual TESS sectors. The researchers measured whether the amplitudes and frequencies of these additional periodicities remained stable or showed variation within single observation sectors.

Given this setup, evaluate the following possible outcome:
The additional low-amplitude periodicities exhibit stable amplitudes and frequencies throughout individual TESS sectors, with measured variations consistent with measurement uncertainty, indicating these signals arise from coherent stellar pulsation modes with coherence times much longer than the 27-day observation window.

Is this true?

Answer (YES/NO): NO